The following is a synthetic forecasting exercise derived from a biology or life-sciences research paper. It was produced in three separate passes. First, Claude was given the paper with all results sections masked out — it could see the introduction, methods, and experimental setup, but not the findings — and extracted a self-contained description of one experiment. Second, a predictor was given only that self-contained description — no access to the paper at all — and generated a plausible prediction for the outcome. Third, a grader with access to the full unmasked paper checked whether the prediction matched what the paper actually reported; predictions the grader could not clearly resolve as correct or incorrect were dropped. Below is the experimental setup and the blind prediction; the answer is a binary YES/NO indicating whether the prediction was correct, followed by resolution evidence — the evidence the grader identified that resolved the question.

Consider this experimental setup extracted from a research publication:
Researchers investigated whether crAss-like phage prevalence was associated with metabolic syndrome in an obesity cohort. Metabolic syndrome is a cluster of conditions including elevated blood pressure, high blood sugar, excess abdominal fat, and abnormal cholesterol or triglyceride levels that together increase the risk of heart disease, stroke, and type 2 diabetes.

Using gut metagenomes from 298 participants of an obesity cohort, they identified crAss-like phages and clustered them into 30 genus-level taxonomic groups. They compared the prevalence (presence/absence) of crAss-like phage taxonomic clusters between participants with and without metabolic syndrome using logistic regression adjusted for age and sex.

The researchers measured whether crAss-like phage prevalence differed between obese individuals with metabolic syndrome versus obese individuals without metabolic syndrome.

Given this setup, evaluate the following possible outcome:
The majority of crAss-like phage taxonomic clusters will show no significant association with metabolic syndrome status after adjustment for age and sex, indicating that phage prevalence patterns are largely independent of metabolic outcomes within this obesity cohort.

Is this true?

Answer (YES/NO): YES